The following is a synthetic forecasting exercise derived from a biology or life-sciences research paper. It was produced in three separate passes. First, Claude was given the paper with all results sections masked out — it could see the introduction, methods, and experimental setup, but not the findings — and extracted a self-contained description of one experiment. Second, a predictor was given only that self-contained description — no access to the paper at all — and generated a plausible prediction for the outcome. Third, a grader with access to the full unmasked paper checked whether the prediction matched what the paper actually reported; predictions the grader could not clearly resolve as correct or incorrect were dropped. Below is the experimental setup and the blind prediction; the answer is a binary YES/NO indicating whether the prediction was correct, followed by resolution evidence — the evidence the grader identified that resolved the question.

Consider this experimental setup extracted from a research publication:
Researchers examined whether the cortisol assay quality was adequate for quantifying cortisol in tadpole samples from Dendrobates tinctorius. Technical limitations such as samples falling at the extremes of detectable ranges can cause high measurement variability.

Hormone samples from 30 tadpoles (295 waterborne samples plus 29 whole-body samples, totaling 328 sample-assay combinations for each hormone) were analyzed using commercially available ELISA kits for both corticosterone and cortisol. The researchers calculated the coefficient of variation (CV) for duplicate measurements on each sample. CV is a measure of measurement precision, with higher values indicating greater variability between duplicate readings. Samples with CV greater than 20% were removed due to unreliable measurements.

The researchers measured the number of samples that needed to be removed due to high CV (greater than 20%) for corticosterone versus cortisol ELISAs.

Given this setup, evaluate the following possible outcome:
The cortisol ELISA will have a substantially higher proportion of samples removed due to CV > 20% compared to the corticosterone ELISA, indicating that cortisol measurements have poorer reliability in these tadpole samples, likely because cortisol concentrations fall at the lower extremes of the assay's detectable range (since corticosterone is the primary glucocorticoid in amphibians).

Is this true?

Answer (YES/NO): YES